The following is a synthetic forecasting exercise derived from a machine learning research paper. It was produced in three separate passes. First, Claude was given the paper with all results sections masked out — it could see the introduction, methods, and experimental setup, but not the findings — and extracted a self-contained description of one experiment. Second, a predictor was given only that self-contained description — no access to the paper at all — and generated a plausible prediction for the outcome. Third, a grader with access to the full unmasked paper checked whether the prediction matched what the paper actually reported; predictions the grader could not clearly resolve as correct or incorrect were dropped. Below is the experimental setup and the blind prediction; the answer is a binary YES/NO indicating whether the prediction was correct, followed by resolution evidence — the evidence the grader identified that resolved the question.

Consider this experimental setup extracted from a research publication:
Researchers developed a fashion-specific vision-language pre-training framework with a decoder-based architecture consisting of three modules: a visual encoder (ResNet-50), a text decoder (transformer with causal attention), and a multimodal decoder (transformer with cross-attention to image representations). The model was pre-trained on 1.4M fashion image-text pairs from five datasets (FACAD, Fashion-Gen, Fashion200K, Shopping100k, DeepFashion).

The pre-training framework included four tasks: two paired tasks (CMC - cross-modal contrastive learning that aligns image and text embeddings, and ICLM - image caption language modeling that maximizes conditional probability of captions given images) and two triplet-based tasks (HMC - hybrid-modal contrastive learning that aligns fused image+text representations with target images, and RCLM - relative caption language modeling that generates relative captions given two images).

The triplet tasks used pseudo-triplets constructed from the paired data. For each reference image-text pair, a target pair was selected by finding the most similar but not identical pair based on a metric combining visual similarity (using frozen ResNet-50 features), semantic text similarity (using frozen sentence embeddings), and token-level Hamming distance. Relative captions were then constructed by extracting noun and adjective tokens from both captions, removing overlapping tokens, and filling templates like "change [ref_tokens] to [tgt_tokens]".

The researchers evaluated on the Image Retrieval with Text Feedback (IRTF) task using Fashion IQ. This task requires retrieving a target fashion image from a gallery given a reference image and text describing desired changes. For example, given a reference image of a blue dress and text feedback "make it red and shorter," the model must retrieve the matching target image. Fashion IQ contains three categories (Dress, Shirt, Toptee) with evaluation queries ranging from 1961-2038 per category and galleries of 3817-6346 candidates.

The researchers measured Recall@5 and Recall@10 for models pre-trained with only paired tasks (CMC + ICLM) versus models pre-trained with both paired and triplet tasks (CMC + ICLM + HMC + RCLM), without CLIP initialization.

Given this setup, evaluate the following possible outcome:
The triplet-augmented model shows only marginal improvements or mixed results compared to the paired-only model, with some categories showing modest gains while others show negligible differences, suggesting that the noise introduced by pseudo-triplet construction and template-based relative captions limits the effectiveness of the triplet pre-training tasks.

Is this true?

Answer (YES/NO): NO